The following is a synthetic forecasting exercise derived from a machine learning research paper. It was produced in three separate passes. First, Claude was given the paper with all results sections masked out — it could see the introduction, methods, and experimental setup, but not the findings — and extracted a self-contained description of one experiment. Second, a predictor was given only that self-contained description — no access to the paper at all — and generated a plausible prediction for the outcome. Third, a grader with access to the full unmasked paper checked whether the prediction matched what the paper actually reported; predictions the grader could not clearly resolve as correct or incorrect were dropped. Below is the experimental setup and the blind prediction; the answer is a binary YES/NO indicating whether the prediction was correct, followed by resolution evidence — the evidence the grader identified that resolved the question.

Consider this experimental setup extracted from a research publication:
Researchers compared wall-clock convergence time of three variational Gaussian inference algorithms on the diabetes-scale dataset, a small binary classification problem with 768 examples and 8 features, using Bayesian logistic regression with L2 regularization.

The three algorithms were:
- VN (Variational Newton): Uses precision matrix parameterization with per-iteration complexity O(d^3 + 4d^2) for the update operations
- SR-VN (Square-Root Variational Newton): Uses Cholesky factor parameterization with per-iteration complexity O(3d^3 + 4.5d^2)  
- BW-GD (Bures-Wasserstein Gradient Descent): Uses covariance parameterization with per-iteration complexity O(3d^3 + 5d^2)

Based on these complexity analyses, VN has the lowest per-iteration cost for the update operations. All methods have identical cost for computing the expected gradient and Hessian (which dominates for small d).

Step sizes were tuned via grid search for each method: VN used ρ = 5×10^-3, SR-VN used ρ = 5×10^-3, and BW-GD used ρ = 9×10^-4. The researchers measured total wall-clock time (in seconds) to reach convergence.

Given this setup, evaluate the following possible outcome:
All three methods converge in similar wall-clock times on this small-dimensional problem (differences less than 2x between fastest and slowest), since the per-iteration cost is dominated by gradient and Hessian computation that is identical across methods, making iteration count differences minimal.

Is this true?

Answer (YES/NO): YES